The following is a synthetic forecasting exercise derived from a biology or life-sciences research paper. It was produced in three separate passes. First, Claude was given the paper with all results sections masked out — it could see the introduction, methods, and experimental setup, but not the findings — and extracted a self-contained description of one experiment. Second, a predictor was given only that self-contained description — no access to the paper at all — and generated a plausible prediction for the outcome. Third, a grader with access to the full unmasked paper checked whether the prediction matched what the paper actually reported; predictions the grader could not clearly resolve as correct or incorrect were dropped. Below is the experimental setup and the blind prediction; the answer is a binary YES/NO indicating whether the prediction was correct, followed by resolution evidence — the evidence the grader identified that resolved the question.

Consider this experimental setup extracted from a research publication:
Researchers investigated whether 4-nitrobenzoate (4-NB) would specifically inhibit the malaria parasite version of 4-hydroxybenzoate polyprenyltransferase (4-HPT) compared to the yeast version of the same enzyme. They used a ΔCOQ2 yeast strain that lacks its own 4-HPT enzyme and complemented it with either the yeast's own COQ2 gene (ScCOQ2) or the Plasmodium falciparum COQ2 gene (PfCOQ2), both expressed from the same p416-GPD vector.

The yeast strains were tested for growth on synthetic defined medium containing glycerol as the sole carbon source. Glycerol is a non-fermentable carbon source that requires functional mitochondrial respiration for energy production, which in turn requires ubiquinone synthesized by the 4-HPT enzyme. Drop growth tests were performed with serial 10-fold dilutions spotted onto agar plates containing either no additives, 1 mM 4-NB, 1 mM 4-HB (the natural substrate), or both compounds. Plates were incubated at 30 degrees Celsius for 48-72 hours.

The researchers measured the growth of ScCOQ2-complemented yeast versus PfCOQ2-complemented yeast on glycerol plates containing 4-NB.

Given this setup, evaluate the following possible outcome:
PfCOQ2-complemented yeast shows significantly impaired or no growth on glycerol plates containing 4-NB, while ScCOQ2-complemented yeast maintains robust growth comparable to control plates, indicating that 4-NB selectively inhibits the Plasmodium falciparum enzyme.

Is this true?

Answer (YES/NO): YES